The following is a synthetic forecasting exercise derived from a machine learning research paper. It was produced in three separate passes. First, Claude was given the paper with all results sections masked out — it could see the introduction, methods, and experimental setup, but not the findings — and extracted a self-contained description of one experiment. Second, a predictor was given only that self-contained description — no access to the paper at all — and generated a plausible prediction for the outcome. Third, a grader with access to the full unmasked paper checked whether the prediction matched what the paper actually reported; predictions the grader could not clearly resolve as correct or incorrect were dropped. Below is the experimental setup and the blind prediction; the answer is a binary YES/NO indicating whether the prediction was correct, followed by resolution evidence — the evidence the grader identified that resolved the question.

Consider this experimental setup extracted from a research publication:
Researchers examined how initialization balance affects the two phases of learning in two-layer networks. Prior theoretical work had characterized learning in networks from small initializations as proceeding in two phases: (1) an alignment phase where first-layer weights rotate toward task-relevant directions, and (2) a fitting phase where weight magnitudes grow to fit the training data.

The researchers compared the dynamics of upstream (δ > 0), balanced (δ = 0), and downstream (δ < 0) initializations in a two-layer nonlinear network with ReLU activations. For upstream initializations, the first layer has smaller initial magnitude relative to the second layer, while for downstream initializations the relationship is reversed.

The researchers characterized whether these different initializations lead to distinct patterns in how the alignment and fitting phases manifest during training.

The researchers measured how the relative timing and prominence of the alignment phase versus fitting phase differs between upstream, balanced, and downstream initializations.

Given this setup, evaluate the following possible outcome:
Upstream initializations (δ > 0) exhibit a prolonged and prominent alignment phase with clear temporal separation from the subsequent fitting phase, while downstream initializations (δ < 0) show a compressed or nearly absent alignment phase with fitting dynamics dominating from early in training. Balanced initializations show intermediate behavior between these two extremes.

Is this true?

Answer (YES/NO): NO